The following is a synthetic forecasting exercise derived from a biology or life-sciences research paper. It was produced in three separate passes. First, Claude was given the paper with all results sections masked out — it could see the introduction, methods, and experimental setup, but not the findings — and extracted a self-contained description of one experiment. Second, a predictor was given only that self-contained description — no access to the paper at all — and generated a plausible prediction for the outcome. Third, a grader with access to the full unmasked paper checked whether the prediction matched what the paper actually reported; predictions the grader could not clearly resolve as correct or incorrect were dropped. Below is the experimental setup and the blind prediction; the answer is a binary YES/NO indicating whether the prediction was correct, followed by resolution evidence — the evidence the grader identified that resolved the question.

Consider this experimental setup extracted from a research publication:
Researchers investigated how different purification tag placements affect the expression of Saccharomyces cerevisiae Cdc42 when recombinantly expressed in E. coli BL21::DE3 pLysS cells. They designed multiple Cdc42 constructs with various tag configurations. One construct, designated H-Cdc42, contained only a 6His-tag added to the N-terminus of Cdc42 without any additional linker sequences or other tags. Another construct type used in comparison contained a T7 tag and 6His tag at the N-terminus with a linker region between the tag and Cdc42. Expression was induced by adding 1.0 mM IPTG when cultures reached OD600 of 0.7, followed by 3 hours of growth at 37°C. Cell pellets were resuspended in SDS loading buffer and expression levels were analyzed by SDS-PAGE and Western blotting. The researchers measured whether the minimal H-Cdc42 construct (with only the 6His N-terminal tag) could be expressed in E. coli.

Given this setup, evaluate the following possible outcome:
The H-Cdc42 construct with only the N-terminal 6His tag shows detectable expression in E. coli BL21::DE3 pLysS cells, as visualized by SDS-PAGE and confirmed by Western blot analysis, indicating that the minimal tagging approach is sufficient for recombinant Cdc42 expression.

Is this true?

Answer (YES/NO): NO